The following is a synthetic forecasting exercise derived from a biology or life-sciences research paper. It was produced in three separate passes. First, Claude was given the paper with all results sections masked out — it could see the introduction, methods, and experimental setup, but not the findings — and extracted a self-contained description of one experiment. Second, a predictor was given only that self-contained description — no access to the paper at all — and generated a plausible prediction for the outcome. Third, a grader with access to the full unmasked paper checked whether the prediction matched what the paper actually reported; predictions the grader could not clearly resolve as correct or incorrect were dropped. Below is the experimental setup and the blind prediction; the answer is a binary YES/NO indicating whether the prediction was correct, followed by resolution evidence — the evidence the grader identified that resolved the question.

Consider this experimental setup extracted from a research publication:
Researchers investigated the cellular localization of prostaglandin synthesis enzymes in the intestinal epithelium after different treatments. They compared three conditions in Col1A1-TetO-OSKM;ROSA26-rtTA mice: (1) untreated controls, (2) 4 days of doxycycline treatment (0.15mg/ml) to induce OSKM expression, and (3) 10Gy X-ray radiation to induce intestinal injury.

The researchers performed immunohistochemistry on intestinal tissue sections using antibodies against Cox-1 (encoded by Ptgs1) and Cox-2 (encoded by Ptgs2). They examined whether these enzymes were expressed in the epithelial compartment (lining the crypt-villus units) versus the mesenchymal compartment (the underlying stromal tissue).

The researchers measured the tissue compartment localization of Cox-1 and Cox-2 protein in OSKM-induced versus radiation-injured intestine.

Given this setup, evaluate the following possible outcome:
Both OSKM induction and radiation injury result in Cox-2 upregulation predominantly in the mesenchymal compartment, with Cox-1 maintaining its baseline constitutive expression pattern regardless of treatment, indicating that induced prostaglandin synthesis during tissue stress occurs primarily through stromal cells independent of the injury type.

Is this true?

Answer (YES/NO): NO